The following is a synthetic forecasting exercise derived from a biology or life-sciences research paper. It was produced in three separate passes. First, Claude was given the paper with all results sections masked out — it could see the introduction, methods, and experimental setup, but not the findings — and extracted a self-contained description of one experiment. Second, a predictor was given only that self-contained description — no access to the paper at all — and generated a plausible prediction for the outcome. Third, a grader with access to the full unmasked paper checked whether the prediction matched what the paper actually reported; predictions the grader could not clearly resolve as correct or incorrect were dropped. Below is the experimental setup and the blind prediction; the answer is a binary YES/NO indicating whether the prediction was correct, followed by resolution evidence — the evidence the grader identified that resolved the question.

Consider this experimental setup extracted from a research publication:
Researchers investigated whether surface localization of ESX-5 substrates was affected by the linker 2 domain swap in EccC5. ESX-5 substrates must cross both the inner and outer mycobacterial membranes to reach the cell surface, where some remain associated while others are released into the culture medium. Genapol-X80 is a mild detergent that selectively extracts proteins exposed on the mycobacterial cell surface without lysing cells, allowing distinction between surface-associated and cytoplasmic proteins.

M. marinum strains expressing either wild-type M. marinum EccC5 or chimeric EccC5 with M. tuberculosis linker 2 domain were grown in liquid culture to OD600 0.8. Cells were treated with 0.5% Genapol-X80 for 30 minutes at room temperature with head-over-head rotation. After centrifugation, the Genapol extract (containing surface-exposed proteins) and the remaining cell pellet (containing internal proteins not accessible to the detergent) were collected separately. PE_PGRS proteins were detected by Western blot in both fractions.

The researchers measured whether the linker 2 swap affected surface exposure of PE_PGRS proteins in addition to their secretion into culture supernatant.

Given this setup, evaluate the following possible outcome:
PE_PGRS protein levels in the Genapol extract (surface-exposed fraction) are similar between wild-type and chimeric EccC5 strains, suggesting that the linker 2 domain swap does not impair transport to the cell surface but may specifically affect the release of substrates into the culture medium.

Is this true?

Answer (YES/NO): NO